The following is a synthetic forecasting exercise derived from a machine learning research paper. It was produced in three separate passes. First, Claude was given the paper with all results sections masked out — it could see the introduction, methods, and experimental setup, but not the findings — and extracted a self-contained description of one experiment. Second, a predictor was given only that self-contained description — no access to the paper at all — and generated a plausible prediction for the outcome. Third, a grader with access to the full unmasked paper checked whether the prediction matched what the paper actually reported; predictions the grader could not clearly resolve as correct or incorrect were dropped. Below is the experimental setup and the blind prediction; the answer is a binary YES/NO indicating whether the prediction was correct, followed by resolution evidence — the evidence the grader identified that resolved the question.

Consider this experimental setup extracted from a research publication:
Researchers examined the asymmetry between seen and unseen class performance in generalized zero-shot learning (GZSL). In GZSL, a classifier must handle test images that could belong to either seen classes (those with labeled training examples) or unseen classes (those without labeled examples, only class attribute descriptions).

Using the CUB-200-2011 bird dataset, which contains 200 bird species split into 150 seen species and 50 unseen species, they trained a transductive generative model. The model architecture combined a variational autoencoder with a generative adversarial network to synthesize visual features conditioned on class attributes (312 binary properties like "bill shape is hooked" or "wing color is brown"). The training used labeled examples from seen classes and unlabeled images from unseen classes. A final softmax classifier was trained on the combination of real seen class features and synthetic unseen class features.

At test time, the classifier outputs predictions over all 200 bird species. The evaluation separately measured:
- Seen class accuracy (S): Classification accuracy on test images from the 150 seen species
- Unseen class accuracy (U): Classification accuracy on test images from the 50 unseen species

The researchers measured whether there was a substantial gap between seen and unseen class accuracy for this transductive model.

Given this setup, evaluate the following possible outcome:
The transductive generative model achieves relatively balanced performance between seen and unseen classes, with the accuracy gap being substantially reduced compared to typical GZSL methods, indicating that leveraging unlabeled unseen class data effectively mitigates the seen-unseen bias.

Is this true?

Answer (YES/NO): YES